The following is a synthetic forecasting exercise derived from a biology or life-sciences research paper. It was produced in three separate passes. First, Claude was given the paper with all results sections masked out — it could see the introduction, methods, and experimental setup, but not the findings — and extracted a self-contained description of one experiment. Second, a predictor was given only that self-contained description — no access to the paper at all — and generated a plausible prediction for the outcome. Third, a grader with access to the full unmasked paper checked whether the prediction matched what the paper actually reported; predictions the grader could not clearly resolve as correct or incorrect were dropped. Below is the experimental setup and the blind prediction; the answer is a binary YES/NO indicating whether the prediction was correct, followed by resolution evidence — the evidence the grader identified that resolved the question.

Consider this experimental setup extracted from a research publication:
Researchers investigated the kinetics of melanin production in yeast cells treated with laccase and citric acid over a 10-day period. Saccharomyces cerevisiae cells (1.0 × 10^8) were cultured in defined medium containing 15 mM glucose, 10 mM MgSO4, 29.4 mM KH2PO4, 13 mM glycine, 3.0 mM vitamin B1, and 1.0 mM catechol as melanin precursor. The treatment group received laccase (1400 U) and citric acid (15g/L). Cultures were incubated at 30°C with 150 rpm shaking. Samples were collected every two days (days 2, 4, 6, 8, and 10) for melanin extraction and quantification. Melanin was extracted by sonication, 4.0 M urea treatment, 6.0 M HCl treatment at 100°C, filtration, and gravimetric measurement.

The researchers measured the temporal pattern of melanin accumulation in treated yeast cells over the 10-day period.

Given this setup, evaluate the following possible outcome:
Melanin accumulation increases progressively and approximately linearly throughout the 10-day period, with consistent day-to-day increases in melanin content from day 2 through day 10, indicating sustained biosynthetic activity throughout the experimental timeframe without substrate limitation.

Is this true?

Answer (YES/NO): NO